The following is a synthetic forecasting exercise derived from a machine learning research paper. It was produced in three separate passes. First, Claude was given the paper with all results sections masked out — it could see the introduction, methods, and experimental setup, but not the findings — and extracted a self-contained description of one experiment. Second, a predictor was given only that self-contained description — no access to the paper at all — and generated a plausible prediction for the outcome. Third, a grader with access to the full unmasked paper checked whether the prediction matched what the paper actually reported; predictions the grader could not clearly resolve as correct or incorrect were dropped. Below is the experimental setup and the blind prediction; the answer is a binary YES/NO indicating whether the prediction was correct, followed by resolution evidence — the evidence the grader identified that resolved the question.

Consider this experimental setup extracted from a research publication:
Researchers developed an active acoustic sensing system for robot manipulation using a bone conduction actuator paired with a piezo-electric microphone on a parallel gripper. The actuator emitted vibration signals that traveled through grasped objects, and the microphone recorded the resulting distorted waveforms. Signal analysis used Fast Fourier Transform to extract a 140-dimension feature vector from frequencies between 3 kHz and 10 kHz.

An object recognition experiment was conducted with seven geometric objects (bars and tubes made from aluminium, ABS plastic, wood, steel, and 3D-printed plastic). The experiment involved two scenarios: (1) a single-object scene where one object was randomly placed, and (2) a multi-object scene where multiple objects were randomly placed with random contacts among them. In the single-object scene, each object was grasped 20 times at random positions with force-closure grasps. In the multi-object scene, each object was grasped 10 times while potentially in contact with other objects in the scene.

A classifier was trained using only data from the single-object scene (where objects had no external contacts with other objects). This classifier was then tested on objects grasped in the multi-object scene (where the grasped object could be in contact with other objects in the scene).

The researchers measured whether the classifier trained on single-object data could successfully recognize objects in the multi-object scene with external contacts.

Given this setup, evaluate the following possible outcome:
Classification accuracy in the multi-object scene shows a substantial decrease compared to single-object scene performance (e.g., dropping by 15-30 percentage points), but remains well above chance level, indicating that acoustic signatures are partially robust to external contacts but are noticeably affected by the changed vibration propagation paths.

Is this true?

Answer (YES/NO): NO